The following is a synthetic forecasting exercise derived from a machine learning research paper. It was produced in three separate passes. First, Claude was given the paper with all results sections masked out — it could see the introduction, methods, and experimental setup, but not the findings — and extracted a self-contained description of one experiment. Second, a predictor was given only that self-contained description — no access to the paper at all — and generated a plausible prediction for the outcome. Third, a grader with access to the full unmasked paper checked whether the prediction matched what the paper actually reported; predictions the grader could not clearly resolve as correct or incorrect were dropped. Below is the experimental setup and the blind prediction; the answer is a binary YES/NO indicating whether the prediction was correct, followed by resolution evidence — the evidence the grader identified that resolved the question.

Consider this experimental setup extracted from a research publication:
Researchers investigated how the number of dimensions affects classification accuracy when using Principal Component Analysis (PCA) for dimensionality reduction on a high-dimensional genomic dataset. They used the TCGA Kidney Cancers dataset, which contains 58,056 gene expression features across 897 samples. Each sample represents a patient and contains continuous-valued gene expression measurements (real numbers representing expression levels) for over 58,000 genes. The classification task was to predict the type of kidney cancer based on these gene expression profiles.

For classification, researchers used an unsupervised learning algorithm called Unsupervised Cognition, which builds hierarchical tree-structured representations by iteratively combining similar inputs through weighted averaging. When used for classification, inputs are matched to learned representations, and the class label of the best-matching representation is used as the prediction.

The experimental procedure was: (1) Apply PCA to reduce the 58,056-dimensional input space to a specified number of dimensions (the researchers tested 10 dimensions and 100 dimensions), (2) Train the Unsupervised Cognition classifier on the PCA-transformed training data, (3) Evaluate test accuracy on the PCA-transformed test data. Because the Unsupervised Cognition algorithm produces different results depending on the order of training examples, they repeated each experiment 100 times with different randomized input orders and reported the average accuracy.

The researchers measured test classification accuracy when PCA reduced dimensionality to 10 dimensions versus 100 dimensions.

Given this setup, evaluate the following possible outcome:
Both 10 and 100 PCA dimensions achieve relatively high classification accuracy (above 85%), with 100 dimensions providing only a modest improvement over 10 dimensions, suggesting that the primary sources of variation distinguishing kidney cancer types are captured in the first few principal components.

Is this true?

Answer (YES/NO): NO